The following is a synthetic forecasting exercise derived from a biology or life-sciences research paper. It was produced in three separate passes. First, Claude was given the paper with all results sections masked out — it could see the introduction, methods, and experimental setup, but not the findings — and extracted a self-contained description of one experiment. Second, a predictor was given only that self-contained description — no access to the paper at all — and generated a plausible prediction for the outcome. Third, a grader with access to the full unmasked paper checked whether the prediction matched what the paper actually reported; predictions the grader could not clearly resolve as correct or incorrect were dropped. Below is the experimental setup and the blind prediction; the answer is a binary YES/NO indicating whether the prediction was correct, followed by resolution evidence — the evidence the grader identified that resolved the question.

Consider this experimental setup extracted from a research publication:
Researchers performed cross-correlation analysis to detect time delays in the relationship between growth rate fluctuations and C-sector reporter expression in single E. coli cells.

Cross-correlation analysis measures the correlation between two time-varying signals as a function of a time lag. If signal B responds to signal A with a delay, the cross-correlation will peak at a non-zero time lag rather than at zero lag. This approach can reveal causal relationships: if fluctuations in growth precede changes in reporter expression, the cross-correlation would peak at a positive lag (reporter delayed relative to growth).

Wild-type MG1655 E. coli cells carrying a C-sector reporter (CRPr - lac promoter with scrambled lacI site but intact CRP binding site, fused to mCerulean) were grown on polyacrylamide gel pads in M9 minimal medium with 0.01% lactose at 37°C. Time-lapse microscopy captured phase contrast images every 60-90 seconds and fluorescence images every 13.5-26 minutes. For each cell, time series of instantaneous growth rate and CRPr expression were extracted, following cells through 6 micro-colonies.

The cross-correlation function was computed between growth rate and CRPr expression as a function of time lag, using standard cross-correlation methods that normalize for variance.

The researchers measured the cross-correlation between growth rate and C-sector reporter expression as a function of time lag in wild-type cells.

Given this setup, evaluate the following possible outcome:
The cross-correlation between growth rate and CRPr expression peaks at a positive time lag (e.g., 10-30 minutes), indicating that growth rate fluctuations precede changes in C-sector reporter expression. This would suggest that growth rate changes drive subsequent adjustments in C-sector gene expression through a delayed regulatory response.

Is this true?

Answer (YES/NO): NO